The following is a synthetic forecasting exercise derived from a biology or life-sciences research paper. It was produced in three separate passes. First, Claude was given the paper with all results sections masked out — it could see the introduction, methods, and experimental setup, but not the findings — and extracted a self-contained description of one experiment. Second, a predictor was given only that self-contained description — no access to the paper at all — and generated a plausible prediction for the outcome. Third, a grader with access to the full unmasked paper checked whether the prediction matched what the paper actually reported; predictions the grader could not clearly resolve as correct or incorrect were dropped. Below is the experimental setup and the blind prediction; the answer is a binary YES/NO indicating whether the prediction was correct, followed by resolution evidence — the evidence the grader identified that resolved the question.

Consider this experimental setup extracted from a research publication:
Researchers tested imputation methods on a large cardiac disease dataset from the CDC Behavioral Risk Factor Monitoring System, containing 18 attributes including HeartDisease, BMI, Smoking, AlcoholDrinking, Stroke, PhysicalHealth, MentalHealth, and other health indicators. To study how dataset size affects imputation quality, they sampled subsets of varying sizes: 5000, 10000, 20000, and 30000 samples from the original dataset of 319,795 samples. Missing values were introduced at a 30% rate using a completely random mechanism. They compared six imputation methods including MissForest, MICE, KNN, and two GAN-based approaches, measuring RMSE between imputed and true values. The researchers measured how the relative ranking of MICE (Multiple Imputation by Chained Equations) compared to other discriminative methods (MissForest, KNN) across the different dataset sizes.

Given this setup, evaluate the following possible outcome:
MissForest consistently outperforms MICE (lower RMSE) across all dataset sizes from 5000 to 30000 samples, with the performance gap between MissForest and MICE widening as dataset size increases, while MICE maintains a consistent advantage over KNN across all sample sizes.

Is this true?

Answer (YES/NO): NO